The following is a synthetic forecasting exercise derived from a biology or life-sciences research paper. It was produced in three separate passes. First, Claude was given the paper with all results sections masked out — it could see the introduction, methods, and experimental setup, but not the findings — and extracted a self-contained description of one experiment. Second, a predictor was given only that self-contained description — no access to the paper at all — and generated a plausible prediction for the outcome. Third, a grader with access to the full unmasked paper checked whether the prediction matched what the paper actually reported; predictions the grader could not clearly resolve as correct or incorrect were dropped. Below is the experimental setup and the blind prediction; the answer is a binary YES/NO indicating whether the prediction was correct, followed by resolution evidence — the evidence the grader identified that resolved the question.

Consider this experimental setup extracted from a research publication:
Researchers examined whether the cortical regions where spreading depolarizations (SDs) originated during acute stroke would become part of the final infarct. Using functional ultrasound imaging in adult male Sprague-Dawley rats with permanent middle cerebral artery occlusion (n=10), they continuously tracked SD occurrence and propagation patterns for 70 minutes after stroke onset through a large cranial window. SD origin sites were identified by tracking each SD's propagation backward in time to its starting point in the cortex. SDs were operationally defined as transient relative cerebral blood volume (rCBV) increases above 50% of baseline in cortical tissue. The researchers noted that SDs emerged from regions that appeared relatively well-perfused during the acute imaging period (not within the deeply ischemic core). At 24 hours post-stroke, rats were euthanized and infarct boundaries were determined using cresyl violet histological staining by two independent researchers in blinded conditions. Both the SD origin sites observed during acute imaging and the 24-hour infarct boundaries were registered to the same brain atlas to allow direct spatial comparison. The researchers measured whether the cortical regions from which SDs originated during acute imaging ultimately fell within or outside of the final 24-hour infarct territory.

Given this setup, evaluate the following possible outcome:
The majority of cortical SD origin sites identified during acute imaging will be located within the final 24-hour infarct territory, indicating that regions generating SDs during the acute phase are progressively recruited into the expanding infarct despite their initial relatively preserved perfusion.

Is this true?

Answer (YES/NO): YES